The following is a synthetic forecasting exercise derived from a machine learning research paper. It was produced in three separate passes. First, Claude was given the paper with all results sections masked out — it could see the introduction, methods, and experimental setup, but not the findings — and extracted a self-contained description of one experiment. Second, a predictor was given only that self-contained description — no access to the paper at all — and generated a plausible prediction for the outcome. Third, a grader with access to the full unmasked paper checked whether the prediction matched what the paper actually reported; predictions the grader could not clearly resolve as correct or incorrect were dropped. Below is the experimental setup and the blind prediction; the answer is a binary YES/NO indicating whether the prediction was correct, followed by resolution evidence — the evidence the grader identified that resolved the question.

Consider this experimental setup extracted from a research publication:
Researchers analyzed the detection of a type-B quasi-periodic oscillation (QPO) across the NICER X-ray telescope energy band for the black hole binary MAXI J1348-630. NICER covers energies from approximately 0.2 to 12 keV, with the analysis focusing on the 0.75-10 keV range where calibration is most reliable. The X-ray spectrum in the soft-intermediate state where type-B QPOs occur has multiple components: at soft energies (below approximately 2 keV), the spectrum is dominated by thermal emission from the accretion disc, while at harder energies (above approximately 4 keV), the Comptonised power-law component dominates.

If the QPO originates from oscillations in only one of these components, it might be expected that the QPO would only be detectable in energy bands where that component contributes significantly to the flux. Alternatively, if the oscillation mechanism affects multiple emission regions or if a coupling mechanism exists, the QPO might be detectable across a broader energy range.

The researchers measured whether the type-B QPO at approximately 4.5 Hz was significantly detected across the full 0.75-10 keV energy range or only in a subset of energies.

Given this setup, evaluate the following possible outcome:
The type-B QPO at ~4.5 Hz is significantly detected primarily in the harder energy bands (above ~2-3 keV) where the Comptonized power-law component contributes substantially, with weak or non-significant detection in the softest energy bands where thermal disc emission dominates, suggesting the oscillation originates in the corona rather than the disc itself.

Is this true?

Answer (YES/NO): NO